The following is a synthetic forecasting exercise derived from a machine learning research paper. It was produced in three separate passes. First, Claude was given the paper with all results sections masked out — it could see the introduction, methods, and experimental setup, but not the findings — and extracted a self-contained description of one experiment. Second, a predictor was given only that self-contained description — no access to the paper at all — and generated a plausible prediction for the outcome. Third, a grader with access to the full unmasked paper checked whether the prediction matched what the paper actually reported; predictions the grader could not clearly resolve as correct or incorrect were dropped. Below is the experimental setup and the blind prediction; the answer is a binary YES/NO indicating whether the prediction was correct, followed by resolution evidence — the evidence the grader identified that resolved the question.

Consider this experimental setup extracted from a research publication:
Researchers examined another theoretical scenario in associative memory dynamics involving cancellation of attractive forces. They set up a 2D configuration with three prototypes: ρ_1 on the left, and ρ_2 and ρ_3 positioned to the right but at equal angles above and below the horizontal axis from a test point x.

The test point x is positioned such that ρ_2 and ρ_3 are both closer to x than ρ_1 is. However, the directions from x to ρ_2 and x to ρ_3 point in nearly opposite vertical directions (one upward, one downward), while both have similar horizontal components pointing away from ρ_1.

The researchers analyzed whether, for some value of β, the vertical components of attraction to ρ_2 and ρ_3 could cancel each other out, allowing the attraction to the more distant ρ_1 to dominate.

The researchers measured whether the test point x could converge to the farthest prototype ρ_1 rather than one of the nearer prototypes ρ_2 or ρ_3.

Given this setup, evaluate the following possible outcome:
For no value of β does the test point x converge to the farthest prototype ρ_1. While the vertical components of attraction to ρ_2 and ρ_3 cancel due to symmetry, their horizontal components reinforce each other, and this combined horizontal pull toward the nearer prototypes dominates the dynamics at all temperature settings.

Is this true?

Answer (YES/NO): NO